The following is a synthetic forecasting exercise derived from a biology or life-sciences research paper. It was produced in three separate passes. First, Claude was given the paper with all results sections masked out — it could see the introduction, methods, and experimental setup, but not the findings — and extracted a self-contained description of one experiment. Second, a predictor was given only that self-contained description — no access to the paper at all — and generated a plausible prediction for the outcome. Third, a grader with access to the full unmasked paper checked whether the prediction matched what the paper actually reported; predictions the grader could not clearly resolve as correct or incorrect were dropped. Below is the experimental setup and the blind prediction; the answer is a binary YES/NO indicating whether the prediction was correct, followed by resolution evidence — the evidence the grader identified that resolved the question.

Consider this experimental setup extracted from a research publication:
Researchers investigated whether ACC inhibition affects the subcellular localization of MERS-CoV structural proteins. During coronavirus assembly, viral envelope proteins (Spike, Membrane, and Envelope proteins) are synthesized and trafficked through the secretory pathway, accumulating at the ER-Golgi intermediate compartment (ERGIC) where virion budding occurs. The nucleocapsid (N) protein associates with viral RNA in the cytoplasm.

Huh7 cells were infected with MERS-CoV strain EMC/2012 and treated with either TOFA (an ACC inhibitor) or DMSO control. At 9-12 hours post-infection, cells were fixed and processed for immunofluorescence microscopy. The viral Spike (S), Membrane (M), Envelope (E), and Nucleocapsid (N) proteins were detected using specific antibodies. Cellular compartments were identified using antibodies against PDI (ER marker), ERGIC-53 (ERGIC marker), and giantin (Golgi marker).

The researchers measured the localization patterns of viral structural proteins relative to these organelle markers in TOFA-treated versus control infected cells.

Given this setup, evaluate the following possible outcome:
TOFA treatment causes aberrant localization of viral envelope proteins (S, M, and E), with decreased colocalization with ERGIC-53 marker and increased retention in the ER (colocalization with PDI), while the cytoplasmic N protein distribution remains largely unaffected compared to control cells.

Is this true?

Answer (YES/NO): NO